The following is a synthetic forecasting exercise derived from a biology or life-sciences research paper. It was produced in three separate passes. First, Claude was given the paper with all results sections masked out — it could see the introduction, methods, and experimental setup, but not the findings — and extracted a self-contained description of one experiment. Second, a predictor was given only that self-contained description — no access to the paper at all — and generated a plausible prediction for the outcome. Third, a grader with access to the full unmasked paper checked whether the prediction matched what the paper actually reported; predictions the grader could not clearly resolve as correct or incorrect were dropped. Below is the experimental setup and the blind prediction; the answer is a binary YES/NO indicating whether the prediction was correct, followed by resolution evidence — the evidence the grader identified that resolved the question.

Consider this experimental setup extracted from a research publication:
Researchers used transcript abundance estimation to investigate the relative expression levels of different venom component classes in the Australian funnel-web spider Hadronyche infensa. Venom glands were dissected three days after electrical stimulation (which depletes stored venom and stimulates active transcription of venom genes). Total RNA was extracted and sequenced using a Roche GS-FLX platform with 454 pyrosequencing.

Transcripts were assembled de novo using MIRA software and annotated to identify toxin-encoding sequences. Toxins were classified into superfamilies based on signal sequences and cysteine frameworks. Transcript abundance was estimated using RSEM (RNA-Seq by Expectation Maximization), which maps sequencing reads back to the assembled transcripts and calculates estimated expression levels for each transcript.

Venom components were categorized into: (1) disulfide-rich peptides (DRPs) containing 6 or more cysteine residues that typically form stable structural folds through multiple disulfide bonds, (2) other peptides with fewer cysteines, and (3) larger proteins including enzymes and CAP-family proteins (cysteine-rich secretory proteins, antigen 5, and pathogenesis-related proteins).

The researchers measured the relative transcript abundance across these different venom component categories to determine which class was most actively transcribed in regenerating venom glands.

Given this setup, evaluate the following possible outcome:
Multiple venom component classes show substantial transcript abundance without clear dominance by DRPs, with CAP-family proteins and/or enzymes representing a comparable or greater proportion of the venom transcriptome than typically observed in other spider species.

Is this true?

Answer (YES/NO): NO